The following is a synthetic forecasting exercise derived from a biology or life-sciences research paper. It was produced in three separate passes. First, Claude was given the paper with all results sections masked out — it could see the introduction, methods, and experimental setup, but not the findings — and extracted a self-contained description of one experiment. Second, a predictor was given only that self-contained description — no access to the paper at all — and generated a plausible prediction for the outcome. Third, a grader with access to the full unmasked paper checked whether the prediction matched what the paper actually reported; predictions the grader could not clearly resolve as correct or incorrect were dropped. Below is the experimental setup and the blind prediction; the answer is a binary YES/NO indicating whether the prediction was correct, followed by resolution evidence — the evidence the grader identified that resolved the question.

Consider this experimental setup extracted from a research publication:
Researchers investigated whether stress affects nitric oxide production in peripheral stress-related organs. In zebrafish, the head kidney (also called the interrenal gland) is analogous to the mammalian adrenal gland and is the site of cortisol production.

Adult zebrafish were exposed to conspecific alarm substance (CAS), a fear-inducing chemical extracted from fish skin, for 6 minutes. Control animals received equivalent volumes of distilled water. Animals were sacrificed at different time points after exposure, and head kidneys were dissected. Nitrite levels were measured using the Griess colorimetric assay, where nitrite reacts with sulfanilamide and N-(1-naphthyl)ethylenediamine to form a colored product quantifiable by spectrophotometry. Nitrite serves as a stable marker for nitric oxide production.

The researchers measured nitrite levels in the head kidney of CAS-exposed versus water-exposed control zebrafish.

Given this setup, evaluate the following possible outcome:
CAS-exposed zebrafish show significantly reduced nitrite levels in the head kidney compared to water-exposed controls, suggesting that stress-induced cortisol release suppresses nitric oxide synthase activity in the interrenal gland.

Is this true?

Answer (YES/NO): NO